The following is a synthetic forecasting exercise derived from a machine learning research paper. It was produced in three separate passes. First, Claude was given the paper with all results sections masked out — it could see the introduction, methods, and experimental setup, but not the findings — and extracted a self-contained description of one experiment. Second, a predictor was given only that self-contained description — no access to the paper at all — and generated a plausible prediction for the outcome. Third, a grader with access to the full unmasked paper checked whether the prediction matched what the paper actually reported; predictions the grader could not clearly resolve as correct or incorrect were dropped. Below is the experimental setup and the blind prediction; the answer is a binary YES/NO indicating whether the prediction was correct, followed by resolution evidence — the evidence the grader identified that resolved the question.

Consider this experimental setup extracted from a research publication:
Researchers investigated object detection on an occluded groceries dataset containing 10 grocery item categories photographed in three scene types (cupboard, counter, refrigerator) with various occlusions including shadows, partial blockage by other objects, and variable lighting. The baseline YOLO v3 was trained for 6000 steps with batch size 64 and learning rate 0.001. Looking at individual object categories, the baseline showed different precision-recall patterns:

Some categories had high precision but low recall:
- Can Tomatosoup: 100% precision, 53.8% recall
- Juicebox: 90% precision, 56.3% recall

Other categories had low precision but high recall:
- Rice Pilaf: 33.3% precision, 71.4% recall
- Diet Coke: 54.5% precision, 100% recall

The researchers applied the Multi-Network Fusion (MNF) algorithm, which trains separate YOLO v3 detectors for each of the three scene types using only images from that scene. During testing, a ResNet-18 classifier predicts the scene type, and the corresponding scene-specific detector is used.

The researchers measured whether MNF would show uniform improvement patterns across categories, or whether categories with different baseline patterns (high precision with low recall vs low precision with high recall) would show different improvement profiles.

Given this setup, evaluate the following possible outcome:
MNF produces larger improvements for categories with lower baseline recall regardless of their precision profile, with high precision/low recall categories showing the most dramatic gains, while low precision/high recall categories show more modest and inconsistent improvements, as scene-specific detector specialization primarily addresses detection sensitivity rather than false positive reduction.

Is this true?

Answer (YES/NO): NO